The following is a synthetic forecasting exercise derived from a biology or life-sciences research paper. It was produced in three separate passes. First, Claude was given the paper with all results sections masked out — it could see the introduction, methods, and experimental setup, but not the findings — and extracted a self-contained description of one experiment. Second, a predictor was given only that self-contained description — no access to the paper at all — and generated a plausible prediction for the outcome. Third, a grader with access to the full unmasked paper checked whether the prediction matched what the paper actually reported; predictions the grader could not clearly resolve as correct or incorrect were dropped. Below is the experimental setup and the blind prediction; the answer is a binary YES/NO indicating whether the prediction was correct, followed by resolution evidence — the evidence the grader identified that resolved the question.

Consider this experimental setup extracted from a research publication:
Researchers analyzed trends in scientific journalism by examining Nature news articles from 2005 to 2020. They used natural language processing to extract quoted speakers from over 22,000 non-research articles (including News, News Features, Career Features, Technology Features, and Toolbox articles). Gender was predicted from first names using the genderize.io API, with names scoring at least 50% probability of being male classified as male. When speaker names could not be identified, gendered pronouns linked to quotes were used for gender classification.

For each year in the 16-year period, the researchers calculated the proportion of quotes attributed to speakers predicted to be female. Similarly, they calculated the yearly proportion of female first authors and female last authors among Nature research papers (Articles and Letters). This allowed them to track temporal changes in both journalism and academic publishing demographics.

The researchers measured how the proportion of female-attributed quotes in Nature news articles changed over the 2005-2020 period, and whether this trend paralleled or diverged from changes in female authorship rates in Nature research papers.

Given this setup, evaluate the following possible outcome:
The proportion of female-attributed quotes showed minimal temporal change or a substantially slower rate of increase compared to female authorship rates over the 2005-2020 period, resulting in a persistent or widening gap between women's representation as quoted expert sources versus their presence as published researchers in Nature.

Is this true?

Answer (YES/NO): NO